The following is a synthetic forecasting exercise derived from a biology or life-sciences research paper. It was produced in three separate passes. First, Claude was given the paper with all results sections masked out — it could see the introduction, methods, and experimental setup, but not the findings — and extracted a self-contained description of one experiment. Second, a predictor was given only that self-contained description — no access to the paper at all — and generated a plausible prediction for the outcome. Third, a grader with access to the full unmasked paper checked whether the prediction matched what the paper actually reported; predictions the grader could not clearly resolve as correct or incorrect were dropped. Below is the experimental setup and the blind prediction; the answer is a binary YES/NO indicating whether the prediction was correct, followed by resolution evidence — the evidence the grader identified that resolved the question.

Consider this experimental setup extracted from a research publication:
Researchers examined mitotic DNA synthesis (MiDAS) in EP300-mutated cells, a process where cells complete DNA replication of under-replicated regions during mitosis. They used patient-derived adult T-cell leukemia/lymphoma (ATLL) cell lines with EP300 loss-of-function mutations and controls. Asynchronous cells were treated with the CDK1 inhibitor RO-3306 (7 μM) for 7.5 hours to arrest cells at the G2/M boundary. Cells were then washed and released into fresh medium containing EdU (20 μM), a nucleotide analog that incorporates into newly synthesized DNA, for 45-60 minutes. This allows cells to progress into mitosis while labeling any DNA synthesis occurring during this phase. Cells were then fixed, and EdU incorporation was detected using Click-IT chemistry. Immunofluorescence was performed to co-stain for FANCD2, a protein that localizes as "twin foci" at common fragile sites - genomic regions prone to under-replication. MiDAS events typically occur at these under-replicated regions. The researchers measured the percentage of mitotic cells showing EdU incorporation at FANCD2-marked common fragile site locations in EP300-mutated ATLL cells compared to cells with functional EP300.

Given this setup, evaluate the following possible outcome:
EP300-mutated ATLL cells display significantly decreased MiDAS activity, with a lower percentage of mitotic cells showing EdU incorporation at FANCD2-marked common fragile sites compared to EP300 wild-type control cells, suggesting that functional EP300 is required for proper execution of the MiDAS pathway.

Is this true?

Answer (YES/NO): NO